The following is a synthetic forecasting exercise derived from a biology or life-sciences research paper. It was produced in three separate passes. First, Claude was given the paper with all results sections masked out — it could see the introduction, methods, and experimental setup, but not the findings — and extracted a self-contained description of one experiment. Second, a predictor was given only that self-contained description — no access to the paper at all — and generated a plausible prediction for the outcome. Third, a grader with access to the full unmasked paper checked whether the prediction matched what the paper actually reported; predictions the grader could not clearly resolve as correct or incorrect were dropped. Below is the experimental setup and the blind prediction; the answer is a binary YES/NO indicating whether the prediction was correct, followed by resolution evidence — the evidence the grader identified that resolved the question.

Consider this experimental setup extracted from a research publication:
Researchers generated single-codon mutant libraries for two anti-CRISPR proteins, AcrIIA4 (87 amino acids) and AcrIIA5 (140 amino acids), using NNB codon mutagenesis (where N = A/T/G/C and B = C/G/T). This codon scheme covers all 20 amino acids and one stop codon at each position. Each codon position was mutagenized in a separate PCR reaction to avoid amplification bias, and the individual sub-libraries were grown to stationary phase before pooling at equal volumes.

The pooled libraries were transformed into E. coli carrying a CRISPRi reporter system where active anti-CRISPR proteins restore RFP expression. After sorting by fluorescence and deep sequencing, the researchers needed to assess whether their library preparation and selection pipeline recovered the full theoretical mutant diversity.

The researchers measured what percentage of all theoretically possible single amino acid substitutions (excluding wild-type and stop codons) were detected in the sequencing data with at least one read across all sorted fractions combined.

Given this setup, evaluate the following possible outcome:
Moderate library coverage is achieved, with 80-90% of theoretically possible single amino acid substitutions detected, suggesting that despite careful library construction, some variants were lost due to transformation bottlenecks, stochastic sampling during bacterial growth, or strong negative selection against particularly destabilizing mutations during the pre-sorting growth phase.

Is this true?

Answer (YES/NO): NO